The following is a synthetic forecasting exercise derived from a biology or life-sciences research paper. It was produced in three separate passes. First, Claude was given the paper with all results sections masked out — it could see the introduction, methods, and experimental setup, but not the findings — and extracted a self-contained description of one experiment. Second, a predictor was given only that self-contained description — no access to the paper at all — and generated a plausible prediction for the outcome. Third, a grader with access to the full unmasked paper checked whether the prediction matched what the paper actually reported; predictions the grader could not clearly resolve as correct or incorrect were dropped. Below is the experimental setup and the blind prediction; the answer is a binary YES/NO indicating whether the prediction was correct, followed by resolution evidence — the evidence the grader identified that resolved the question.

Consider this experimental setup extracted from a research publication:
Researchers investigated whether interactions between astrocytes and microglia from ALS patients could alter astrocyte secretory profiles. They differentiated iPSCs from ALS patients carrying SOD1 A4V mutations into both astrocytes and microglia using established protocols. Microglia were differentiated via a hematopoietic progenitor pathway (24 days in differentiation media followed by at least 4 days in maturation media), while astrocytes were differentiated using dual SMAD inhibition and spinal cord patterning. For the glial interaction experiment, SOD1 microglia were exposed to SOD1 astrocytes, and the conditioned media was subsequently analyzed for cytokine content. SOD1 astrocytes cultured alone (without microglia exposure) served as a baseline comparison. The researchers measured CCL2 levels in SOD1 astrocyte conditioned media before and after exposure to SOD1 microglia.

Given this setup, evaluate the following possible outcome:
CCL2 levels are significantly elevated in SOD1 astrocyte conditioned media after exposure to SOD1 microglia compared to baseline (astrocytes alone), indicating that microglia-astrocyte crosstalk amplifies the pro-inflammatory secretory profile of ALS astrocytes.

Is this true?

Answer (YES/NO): YES